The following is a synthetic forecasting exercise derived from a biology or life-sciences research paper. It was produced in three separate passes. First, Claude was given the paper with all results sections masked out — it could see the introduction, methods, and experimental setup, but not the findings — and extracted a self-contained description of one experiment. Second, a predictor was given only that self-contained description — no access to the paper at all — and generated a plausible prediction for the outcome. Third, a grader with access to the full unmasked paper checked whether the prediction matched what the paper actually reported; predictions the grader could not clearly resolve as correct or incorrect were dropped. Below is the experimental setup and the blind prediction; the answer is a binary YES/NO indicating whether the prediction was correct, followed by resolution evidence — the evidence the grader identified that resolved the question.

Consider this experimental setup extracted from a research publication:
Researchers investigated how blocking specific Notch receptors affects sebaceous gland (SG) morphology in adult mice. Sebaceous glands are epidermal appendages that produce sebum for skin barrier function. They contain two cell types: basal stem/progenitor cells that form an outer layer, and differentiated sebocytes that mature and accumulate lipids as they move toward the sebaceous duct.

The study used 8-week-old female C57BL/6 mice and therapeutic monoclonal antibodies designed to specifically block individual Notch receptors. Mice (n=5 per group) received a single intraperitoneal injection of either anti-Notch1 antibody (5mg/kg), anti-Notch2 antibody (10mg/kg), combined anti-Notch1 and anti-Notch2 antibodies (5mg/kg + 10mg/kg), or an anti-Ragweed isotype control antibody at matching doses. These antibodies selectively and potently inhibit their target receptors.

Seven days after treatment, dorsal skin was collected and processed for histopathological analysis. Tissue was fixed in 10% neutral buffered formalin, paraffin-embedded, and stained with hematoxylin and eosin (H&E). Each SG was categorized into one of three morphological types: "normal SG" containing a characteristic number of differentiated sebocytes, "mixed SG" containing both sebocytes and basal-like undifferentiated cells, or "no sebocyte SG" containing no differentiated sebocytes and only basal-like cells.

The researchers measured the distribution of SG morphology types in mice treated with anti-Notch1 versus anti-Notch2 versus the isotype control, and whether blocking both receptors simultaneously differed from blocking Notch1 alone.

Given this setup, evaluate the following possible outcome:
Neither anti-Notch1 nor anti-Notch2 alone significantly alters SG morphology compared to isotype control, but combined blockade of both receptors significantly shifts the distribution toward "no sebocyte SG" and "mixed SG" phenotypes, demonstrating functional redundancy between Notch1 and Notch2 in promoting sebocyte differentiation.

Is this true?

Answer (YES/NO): NO